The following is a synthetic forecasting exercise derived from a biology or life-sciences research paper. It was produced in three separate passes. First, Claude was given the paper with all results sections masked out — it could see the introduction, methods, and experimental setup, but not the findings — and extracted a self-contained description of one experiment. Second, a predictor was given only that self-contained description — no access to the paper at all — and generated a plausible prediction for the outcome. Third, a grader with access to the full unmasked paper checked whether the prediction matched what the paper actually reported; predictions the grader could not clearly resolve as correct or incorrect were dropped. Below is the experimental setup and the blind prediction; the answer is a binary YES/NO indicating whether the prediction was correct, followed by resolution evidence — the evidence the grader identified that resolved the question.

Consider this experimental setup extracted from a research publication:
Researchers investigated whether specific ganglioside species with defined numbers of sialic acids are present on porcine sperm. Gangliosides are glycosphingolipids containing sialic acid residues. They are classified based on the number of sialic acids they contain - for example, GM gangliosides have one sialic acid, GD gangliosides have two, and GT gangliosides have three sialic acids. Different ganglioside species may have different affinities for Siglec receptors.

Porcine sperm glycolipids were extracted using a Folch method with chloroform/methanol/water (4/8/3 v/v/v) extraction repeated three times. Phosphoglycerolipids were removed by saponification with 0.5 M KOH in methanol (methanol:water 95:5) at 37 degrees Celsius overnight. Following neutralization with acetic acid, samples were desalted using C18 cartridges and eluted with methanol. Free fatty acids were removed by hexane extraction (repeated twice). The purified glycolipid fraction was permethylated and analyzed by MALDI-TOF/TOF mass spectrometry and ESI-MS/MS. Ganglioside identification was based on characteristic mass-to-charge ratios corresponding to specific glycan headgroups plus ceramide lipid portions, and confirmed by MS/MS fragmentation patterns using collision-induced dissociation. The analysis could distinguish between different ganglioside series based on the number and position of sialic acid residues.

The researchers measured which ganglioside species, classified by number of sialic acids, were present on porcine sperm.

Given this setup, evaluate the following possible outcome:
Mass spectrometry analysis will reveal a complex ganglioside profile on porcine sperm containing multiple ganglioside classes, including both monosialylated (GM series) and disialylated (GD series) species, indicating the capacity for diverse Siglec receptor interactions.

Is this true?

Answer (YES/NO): YES